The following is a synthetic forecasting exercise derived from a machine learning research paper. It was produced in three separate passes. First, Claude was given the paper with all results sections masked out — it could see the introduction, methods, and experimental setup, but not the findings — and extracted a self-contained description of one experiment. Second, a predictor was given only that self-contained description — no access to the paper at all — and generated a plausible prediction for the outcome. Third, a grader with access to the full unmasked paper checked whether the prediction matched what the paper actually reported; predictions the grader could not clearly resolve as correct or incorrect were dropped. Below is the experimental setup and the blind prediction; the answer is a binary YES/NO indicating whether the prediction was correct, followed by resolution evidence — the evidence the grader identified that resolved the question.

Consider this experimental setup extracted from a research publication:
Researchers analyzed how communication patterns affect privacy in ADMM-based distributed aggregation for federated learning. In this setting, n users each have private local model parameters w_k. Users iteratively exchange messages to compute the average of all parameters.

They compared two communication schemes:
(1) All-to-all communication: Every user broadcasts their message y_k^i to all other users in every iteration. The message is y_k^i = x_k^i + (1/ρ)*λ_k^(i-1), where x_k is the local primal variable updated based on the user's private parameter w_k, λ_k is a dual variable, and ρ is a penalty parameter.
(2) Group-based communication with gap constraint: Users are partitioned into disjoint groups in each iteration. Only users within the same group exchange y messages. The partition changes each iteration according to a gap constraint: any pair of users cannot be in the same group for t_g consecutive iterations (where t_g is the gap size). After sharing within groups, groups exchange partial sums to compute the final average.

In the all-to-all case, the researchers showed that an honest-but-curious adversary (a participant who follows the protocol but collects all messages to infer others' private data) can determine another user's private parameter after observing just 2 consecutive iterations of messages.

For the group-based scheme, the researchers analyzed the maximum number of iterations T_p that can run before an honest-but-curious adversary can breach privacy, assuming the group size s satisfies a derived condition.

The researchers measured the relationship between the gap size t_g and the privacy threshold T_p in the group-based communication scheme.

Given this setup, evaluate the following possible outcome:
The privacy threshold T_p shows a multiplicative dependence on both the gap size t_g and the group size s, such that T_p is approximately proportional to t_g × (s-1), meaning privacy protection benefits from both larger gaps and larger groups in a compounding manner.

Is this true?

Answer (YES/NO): NO